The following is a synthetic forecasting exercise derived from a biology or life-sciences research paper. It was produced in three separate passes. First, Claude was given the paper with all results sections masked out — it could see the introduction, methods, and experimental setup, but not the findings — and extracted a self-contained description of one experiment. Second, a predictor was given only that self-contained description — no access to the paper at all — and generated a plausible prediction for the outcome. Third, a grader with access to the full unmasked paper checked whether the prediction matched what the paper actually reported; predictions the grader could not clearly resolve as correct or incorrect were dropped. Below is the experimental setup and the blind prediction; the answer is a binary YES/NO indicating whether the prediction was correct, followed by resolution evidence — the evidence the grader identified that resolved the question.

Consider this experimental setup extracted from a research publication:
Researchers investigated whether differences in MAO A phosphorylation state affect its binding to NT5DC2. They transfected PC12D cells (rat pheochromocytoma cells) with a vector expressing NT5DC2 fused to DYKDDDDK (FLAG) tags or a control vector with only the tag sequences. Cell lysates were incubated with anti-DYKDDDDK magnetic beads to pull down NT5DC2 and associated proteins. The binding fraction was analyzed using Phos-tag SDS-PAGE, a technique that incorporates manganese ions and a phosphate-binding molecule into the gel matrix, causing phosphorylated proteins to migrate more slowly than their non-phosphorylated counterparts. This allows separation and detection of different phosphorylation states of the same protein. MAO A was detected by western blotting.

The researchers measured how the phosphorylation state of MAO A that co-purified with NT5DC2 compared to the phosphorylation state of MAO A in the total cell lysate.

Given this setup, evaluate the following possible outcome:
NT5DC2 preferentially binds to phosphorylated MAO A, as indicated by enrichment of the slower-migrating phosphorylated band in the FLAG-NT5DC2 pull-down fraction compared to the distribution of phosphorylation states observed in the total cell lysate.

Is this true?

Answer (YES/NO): NO